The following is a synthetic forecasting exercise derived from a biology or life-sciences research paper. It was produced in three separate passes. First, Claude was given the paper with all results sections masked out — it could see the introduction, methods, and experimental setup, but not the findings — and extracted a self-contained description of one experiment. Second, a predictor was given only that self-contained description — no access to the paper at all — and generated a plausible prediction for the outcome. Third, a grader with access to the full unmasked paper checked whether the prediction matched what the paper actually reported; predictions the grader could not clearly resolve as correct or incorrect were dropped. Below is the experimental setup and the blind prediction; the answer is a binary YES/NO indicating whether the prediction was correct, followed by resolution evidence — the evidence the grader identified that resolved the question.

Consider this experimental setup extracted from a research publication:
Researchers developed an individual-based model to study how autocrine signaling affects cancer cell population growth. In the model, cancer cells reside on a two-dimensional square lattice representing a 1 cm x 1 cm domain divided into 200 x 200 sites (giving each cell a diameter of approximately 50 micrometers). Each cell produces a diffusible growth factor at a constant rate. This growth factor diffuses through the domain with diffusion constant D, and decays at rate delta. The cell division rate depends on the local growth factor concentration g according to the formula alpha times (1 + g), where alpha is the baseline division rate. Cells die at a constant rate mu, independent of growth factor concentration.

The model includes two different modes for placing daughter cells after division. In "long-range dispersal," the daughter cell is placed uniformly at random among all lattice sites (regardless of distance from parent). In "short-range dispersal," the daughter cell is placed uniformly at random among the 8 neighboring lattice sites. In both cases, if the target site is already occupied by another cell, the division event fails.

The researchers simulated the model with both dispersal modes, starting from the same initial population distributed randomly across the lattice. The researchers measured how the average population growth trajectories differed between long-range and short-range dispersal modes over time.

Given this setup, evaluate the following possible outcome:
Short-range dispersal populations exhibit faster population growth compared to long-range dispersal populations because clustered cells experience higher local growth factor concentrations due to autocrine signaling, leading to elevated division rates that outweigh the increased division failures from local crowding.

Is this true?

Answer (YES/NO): NO